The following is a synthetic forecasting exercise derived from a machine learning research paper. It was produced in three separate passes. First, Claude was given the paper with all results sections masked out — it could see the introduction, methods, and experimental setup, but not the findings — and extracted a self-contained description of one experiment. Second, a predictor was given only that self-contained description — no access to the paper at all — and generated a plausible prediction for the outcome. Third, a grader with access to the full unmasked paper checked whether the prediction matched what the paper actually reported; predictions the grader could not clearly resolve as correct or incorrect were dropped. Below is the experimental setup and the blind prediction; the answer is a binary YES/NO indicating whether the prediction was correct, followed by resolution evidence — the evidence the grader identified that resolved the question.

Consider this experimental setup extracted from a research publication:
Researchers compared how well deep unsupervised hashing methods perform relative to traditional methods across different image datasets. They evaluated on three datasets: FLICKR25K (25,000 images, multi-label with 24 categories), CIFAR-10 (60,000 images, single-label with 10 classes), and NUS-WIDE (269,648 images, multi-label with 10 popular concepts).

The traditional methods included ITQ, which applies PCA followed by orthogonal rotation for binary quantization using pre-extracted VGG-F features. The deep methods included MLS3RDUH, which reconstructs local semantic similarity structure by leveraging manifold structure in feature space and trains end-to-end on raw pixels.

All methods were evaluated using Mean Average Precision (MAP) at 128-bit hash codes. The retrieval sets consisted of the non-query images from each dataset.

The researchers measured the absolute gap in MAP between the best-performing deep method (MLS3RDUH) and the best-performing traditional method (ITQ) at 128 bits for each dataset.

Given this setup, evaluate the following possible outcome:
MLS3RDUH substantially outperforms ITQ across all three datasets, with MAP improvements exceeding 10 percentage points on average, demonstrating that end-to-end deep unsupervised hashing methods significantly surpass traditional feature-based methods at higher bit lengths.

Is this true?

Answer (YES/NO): YES